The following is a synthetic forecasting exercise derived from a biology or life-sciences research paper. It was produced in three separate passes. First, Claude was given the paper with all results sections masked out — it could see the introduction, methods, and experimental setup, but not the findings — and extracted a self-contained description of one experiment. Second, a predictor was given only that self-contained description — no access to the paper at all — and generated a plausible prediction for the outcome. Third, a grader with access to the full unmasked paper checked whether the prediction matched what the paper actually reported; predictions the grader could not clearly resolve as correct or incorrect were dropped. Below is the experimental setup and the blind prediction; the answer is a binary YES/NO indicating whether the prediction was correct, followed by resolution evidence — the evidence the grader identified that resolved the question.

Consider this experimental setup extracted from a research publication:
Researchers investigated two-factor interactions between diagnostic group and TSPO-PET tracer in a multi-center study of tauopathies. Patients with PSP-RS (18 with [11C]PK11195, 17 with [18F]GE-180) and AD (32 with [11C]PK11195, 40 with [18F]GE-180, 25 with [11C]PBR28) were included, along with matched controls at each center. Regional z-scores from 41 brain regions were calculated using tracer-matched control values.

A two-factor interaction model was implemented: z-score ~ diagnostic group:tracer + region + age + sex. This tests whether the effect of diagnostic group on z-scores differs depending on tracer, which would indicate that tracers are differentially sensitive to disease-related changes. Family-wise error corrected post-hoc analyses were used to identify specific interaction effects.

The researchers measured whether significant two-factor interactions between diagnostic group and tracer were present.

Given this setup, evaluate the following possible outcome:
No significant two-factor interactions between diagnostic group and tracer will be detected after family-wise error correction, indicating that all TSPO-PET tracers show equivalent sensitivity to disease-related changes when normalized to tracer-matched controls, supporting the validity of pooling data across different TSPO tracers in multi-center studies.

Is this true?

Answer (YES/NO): NO